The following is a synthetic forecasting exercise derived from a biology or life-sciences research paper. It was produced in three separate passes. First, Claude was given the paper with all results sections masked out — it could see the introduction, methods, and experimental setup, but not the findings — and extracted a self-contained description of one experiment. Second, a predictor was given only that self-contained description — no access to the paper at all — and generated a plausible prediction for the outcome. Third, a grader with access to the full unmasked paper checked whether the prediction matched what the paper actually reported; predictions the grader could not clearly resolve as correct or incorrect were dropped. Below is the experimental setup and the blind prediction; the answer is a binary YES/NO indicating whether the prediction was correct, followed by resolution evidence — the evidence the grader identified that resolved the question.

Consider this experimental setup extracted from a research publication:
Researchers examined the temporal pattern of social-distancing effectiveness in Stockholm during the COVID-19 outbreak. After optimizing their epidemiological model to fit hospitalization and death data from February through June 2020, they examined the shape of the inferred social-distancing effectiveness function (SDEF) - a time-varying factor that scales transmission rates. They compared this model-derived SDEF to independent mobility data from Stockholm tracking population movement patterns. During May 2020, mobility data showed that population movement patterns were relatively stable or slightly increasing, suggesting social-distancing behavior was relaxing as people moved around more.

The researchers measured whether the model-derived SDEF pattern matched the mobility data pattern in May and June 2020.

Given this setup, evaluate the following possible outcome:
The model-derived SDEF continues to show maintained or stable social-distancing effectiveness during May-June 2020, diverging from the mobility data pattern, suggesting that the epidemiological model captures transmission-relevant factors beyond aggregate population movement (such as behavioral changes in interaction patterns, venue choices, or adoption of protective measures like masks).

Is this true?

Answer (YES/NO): NO